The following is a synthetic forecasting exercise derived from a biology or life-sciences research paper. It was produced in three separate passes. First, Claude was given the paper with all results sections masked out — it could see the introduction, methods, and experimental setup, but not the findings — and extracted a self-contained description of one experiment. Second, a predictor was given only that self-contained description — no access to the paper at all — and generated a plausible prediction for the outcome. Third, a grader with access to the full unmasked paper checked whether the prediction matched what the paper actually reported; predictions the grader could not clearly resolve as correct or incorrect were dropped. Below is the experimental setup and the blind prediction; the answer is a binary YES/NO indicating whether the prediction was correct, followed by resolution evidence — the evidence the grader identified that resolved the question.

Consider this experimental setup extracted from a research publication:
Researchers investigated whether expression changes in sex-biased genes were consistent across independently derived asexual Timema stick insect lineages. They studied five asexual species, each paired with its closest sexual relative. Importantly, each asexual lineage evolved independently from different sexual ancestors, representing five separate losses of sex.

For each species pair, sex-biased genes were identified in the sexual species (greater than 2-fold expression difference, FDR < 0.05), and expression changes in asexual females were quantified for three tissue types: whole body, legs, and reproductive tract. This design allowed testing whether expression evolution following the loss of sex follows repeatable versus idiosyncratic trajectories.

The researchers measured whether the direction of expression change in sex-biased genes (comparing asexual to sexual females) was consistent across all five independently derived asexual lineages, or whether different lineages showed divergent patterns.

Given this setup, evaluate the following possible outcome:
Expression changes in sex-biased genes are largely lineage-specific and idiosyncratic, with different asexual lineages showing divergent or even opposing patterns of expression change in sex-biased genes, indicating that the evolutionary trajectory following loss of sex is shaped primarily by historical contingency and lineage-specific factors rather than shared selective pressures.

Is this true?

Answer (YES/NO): NO